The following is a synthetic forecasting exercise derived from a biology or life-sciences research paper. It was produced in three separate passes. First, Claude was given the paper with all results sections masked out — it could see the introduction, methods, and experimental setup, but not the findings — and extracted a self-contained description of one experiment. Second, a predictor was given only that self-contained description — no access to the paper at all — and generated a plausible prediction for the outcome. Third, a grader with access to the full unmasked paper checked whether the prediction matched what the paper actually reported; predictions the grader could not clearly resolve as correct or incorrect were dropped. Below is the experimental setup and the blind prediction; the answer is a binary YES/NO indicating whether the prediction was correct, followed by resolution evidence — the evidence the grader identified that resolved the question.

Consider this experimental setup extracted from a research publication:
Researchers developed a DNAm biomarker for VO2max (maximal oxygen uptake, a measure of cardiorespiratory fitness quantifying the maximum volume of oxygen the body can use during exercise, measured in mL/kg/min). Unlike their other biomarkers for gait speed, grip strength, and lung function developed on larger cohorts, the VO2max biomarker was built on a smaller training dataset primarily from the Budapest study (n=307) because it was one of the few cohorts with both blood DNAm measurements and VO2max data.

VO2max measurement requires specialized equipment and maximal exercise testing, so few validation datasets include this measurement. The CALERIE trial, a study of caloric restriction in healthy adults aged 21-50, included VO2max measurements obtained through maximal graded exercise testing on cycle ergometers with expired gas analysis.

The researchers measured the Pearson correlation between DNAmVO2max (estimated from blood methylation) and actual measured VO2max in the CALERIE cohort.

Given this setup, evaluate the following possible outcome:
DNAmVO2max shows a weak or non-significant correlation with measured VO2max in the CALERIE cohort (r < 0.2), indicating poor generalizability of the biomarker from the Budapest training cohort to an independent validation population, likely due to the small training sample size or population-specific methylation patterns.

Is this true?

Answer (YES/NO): NO